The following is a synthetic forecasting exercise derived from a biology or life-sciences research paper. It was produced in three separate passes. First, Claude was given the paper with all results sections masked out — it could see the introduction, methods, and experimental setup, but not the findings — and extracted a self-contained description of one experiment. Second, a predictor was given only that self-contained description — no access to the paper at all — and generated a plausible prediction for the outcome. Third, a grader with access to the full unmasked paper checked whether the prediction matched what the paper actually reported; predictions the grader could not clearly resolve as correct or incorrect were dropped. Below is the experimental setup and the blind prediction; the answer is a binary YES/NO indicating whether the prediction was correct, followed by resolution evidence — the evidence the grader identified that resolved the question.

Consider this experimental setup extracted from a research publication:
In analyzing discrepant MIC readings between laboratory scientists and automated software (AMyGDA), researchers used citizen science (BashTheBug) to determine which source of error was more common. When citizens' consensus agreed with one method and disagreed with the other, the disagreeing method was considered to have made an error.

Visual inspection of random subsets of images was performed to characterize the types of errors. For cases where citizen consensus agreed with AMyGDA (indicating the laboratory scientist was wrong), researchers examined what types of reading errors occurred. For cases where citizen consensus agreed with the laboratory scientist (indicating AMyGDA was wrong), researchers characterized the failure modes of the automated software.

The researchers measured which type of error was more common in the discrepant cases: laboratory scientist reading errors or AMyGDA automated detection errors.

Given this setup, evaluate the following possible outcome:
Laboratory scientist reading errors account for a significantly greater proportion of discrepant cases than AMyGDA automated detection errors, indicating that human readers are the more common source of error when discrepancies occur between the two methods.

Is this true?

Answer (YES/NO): NO